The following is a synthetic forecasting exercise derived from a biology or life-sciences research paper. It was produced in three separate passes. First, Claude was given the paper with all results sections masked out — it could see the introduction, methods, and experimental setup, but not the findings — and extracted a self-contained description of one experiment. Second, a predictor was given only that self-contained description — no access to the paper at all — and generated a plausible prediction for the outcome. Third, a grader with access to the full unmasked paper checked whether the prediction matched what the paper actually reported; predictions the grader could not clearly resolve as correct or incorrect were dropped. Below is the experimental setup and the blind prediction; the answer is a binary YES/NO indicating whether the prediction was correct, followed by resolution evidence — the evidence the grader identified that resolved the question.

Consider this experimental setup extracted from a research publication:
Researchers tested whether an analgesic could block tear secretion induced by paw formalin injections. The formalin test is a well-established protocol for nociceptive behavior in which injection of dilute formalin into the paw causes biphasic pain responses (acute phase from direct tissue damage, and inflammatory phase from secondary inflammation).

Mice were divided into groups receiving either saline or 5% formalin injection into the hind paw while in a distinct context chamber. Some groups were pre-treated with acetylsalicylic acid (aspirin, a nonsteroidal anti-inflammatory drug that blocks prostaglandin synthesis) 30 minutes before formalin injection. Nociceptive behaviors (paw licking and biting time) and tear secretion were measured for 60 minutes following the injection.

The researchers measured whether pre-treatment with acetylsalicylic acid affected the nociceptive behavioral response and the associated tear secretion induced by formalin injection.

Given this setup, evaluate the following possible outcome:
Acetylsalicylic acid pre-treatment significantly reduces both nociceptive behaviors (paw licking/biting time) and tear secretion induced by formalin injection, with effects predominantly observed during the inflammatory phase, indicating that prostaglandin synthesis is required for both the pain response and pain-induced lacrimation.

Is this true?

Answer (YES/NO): YES